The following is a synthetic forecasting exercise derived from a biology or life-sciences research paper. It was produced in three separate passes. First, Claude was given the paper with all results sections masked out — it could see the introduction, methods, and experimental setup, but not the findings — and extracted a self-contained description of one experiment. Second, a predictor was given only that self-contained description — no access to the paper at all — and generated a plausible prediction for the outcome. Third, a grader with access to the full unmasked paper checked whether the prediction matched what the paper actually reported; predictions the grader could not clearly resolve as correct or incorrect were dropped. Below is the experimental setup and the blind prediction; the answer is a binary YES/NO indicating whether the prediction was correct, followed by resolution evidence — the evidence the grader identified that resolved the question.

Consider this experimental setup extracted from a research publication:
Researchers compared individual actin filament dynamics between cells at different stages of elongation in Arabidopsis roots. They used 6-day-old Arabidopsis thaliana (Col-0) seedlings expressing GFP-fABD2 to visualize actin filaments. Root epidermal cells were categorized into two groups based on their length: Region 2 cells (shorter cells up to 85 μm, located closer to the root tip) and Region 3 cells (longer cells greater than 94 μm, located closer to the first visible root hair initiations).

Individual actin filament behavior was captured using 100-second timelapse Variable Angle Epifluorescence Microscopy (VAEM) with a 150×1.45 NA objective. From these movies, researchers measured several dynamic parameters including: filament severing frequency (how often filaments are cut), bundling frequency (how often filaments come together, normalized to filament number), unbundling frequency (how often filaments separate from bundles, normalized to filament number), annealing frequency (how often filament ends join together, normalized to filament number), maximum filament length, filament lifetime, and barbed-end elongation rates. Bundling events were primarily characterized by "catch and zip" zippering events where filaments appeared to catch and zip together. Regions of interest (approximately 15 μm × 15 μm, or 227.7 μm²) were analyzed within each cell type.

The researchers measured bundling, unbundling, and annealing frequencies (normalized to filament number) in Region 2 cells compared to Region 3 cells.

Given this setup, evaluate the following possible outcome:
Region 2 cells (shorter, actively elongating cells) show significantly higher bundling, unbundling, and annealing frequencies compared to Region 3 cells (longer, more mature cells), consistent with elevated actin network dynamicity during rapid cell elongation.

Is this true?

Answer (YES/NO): NO